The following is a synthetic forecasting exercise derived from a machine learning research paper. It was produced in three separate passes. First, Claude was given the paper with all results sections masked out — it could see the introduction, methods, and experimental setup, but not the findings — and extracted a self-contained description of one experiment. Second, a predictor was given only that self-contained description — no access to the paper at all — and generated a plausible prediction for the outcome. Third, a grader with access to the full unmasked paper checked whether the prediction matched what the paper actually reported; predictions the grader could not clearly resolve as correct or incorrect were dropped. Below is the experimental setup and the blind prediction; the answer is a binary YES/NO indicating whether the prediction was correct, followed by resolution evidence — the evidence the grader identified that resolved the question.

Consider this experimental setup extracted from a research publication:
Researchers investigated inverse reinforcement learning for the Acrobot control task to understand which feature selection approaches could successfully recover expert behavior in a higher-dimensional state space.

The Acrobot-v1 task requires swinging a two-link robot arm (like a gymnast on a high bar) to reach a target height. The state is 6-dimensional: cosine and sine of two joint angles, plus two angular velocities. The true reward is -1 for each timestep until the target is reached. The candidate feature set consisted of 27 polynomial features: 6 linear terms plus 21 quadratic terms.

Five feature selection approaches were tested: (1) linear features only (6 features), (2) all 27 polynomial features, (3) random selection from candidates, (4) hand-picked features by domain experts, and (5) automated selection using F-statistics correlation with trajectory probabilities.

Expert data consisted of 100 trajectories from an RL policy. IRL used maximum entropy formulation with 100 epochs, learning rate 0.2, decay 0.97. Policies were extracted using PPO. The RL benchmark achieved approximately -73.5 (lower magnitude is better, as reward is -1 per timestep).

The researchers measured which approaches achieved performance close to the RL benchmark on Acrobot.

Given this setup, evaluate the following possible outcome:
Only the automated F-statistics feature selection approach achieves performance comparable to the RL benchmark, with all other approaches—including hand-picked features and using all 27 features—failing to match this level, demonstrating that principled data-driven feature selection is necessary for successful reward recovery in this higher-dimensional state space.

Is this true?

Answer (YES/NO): NO